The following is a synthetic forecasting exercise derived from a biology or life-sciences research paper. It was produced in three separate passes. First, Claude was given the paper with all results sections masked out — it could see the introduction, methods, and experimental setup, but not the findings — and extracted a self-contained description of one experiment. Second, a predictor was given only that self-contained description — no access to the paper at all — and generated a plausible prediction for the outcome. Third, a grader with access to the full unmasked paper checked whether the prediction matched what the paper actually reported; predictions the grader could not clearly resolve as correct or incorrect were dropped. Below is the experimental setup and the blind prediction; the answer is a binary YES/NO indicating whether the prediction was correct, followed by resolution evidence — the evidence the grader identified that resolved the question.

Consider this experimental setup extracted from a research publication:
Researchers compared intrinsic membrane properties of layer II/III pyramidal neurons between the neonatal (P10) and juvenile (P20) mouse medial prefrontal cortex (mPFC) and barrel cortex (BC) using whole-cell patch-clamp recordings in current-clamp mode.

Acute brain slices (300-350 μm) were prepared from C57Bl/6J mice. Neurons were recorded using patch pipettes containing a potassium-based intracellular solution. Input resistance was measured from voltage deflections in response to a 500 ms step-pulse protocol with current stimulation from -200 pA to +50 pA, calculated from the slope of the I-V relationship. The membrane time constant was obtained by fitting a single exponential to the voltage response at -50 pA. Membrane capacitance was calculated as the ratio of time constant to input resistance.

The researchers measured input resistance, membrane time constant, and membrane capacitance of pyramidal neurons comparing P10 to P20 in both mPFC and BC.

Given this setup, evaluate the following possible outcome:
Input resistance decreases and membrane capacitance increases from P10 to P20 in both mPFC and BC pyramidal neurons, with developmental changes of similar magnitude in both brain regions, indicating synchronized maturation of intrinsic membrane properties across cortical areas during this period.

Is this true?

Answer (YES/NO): NO